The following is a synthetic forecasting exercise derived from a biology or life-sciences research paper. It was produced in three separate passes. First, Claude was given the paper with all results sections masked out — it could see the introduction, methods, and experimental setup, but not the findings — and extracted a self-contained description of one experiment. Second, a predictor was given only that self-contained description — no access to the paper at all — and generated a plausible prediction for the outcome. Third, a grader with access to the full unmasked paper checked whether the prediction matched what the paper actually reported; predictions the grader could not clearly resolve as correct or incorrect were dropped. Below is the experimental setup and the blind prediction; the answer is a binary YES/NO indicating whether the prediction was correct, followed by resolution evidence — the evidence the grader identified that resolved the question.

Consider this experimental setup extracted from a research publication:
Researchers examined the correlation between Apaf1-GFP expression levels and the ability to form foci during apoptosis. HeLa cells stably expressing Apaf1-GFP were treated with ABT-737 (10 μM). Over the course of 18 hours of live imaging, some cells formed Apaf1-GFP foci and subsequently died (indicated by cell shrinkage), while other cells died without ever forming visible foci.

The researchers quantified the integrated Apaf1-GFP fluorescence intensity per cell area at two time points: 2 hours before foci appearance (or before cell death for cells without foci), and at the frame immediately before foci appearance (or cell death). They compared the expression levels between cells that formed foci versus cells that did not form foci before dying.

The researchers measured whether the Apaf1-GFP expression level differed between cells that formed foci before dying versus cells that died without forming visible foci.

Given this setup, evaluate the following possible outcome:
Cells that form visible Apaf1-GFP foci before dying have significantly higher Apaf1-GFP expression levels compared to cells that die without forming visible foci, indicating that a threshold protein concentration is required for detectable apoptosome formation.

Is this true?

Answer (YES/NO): NO